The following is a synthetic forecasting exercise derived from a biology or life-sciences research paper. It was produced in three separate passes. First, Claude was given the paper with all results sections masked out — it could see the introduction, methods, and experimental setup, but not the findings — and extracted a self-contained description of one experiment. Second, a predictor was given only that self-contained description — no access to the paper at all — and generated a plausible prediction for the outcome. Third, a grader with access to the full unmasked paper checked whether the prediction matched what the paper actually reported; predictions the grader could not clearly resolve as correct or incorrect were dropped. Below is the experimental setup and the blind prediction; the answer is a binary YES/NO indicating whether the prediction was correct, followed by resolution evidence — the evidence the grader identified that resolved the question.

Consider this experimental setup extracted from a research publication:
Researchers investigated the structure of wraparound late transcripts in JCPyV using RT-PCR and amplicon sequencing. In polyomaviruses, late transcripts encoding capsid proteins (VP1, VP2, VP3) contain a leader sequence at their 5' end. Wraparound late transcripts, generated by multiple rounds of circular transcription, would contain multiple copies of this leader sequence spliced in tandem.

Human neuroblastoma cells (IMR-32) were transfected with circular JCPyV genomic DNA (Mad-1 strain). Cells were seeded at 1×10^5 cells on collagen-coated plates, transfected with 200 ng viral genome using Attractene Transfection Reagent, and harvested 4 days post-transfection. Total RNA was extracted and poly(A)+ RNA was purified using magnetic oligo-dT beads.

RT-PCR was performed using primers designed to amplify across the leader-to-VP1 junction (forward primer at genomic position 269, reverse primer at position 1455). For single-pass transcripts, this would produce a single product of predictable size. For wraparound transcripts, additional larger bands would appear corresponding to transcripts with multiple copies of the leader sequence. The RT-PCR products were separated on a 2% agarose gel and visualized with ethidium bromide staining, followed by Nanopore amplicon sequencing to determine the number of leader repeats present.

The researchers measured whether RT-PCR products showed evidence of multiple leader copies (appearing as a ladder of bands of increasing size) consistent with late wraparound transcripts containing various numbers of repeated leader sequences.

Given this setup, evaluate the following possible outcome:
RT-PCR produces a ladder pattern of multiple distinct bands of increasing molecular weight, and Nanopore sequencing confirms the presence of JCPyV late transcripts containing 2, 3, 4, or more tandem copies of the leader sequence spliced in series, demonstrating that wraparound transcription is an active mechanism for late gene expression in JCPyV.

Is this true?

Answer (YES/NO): YES